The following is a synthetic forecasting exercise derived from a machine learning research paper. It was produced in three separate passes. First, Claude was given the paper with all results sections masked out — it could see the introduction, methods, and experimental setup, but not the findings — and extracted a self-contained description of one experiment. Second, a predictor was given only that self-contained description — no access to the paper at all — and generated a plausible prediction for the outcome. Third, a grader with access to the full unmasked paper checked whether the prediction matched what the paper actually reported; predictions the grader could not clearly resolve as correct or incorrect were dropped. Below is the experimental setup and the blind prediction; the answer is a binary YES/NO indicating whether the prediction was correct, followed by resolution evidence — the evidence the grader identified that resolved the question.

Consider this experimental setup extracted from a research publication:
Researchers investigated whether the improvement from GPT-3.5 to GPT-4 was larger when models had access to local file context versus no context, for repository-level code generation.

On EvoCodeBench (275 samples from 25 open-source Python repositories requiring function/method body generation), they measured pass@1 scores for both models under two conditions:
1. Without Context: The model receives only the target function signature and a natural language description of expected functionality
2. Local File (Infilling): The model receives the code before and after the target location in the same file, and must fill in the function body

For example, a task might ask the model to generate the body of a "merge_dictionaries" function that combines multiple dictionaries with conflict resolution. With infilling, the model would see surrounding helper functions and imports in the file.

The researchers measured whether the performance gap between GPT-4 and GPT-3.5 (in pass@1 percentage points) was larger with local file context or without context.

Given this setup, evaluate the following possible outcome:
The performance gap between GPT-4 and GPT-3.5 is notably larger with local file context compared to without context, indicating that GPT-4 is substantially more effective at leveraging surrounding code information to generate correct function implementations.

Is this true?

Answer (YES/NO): YES